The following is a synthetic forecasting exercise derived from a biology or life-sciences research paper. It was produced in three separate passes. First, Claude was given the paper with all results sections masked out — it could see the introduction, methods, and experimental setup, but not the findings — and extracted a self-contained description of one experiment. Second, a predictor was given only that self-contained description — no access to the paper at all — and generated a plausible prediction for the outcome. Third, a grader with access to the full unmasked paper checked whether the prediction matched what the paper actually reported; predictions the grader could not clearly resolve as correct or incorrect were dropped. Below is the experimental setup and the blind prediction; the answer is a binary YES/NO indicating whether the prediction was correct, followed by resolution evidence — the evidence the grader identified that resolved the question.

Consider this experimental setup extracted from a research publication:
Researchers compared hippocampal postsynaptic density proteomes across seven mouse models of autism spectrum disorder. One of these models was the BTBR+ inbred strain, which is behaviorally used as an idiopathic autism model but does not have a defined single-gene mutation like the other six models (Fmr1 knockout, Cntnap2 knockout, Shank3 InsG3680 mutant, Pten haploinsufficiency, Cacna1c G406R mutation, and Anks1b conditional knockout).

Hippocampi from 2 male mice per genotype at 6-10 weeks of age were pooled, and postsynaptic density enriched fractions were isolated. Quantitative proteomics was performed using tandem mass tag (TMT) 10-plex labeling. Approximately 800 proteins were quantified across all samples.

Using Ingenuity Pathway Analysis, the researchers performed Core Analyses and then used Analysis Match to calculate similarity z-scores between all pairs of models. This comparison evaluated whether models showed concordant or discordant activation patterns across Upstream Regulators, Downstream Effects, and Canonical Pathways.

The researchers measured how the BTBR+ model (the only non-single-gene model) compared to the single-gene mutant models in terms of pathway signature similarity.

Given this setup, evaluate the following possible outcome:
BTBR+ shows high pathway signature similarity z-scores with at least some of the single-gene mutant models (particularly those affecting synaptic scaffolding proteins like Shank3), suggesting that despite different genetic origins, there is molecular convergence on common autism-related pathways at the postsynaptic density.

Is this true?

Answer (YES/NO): NO